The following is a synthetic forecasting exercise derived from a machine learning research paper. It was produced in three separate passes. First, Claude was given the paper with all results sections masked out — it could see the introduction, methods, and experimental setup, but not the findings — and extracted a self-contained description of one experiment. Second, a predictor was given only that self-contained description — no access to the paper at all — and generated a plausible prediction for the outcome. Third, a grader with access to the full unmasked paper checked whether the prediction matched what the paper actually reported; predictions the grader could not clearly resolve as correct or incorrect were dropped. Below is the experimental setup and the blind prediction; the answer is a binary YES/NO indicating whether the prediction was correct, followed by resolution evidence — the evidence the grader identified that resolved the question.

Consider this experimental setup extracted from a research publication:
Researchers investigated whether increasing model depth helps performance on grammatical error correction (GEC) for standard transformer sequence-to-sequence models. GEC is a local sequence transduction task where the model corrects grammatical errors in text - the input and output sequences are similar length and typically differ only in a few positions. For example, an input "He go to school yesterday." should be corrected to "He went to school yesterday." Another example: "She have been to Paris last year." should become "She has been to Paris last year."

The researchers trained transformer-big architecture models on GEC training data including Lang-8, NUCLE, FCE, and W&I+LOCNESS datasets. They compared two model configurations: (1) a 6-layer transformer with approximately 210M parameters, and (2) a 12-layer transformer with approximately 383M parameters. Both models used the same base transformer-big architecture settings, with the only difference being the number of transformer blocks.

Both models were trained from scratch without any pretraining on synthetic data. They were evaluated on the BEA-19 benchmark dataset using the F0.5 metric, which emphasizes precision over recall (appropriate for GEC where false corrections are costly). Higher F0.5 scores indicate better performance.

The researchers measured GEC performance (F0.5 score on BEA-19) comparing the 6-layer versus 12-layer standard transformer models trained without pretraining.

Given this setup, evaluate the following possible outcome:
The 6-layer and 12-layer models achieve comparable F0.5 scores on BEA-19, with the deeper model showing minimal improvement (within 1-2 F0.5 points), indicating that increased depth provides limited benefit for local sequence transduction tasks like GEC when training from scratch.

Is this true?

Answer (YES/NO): NO